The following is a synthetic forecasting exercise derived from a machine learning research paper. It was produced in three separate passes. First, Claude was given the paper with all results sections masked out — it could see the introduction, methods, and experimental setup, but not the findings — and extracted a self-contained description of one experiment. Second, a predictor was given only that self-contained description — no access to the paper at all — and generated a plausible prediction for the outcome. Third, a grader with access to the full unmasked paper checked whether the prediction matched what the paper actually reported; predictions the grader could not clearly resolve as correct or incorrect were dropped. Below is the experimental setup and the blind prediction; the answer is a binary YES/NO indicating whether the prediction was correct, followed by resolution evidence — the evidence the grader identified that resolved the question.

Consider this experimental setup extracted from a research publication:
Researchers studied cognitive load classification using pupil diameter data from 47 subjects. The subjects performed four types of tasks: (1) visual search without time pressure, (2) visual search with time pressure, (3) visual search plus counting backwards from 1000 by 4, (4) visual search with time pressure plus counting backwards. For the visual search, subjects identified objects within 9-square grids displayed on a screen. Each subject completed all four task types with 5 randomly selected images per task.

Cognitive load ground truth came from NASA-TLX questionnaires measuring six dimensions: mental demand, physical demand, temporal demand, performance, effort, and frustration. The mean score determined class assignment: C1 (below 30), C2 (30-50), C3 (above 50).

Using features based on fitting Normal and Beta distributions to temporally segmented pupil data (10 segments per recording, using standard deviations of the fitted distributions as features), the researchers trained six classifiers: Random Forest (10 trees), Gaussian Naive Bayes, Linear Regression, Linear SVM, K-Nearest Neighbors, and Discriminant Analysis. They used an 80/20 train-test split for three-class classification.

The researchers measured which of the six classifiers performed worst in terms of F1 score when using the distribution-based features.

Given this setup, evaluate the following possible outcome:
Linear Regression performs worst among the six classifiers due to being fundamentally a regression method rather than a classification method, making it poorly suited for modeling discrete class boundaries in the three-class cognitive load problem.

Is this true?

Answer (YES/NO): NO